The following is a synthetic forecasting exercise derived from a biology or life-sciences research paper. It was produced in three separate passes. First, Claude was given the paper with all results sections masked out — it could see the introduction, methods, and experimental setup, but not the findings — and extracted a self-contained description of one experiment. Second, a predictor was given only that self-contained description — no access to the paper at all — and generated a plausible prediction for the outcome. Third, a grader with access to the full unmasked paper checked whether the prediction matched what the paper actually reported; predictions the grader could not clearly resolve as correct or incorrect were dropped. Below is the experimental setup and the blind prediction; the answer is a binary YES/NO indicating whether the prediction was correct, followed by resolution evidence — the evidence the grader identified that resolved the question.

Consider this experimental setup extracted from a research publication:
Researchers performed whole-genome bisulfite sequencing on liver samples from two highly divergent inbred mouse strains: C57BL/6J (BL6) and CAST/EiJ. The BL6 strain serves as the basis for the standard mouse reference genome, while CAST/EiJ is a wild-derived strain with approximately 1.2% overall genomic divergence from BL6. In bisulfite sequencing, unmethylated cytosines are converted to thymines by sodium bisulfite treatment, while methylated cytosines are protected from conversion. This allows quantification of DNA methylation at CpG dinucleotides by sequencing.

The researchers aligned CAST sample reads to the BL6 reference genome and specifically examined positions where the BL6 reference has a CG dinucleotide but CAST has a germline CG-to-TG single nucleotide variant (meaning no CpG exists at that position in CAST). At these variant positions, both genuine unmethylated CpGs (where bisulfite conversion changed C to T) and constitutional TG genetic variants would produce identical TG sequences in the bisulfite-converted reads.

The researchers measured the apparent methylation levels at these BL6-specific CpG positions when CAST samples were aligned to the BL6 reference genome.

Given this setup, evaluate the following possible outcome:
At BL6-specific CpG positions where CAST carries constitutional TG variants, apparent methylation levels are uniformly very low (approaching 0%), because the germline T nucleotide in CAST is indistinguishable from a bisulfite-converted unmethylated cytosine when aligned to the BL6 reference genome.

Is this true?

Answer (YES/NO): YES